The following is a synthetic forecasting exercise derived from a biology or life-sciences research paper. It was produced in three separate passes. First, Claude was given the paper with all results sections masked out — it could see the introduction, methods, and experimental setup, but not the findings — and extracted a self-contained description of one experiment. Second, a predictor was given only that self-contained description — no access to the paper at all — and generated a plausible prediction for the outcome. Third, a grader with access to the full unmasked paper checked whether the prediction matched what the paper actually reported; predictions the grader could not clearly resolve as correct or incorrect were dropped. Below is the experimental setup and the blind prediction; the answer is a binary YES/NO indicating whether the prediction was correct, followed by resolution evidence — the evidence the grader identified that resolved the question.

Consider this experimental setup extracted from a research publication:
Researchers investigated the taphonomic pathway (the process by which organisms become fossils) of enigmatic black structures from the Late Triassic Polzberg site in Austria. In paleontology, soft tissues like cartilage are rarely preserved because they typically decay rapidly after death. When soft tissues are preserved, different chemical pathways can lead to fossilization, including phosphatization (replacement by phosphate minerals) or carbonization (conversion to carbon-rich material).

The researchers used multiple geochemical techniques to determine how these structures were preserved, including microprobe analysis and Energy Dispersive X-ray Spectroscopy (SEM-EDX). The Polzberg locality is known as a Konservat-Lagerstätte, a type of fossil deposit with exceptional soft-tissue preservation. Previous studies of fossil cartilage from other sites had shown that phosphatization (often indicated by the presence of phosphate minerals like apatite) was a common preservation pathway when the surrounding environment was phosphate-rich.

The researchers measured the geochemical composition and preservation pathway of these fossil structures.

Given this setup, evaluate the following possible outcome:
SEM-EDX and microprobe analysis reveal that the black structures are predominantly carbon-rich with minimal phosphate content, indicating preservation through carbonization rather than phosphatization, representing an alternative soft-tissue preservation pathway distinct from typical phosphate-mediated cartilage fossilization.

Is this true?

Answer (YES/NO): YES